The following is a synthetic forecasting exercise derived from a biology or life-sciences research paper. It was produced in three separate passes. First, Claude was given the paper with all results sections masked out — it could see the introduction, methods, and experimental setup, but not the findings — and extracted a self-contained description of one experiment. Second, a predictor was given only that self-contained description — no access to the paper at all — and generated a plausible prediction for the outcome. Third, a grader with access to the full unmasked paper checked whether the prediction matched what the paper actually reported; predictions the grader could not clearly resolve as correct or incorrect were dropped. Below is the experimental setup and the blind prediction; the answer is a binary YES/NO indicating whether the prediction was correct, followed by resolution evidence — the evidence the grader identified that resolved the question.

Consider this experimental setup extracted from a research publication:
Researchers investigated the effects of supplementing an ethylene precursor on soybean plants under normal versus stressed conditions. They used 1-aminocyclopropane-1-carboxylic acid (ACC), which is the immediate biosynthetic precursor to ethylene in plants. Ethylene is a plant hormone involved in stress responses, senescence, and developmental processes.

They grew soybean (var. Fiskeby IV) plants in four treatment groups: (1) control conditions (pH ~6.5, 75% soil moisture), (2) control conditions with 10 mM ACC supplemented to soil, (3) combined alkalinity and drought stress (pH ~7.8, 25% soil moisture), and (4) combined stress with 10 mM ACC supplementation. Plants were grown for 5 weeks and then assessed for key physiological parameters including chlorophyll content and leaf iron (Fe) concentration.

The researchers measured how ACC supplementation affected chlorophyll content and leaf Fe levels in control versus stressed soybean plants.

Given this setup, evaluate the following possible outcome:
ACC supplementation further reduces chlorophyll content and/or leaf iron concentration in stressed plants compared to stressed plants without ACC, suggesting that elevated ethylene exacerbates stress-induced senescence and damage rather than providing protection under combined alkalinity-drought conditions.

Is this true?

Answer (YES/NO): NO